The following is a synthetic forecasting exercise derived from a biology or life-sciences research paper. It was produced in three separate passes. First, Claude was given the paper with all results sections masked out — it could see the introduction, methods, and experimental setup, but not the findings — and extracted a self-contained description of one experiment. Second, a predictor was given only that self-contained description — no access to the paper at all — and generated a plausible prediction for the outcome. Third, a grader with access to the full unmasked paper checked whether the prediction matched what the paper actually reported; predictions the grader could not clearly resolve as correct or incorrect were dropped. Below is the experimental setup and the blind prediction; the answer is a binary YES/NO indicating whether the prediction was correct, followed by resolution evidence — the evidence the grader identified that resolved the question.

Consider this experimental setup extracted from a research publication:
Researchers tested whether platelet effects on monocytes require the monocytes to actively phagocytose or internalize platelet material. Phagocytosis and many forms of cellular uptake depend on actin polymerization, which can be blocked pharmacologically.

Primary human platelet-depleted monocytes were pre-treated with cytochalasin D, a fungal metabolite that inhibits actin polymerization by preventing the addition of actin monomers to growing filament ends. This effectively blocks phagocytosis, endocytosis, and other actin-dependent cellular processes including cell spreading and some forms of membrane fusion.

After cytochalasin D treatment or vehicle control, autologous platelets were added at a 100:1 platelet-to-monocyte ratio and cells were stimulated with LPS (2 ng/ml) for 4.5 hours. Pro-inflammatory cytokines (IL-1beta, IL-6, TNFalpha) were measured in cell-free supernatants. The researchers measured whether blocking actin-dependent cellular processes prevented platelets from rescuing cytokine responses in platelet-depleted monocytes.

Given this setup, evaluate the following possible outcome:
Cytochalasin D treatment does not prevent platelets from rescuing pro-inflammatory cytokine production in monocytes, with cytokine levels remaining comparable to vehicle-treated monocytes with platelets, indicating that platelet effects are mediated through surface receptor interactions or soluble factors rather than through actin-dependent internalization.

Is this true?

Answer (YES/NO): NO